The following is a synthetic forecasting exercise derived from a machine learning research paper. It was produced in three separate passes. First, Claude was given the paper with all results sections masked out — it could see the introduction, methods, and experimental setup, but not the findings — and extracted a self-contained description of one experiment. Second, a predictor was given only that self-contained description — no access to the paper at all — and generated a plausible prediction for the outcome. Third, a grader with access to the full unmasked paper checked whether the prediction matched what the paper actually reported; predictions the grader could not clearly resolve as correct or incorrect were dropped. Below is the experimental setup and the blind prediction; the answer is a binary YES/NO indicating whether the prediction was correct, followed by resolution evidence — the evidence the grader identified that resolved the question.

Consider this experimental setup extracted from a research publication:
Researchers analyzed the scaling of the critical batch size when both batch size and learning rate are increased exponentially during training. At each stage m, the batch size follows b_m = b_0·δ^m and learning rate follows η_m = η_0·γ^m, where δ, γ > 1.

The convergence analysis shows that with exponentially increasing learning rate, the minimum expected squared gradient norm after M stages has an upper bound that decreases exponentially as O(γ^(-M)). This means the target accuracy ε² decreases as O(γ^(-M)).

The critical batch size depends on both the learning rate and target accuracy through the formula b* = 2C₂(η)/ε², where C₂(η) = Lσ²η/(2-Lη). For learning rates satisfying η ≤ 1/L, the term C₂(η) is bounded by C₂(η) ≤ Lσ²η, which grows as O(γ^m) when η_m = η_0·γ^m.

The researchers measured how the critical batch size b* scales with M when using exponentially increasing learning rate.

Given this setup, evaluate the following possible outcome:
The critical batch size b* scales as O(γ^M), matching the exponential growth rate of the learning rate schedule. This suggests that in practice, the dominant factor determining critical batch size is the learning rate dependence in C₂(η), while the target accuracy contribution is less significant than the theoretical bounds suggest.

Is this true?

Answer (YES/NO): NO